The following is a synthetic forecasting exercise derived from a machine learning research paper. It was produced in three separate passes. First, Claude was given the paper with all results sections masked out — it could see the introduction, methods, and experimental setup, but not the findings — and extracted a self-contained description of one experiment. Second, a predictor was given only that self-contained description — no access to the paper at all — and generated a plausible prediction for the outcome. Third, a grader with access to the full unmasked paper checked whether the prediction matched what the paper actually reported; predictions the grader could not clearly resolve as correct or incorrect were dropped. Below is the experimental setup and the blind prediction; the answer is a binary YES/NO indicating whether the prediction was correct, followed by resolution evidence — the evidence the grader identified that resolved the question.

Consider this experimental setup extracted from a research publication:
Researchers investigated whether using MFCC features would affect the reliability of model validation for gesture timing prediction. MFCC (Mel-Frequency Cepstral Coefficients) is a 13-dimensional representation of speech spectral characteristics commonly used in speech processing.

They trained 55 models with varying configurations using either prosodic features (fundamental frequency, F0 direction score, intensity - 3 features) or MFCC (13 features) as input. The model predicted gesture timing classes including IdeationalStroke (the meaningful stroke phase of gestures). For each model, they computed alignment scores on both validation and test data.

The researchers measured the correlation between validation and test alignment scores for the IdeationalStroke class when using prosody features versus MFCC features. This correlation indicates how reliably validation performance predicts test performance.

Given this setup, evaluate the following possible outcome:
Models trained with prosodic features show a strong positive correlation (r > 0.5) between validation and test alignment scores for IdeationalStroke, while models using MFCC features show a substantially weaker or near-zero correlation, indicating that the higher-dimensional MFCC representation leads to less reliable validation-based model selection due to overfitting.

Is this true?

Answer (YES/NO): YES